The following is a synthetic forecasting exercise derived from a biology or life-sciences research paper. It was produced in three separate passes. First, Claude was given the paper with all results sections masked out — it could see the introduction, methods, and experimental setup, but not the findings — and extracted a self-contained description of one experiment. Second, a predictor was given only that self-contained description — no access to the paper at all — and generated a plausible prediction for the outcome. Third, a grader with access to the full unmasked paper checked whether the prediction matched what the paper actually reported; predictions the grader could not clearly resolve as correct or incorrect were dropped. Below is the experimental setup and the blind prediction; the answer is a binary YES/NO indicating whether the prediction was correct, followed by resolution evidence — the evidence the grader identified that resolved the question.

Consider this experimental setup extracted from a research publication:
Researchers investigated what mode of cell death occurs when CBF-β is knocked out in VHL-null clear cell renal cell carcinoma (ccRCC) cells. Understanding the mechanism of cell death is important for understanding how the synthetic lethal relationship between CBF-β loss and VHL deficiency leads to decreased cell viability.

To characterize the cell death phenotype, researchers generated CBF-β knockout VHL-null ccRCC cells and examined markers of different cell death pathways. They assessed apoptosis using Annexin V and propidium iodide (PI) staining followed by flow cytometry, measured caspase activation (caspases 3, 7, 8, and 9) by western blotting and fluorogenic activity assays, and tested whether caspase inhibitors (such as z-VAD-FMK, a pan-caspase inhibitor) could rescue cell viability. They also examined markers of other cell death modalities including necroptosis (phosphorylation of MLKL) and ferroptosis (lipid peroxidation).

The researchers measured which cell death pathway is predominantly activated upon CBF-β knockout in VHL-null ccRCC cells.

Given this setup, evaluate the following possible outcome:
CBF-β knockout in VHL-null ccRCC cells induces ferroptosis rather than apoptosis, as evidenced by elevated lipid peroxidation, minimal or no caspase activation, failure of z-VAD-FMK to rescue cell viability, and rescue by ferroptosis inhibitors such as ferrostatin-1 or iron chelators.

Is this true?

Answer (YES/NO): NO